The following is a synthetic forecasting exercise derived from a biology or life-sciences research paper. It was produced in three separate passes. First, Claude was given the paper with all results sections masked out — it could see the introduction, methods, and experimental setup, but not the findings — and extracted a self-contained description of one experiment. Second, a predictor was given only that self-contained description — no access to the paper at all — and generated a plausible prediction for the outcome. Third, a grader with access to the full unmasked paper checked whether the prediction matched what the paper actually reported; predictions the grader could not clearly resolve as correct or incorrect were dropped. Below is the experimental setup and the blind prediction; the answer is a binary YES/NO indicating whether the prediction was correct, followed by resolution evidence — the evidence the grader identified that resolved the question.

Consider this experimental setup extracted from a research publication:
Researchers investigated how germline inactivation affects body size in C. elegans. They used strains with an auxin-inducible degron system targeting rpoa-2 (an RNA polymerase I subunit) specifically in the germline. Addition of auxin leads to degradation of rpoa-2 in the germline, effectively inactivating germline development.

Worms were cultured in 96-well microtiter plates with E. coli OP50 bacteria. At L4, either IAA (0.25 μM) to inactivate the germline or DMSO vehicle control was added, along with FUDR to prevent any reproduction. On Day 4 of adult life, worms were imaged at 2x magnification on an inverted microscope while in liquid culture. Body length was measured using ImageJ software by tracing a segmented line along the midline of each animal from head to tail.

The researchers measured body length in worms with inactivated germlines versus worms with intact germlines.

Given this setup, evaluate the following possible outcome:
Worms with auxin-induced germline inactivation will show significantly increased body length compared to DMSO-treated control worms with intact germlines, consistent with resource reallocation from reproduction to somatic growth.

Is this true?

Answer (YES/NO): YES